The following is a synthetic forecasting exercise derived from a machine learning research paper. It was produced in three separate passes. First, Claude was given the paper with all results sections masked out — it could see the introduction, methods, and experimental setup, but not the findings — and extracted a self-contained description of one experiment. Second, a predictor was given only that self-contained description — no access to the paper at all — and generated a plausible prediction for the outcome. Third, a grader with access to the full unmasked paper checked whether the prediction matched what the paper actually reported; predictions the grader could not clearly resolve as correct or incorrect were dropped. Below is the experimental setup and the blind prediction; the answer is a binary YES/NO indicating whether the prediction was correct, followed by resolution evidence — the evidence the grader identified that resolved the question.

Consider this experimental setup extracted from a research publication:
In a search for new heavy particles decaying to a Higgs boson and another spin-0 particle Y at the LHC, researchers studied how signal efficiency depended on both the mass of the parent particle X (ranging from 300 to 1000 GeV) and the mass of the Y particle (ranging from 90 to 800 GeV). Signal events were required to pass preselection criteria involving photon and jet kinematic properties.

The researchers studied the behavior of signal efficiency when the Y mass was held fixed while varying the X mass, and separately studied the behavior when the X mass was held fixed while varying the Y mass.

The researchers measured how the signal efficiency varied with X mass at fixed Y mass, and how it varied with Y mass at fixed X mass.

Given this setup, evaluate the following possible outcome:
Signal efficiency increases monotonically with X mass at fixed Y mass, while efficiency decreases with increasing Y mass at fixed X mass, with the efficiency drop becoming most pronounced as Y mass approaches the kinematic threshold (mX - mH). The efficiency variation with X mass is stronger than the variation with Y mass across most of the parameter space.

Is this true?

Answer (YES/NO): NO